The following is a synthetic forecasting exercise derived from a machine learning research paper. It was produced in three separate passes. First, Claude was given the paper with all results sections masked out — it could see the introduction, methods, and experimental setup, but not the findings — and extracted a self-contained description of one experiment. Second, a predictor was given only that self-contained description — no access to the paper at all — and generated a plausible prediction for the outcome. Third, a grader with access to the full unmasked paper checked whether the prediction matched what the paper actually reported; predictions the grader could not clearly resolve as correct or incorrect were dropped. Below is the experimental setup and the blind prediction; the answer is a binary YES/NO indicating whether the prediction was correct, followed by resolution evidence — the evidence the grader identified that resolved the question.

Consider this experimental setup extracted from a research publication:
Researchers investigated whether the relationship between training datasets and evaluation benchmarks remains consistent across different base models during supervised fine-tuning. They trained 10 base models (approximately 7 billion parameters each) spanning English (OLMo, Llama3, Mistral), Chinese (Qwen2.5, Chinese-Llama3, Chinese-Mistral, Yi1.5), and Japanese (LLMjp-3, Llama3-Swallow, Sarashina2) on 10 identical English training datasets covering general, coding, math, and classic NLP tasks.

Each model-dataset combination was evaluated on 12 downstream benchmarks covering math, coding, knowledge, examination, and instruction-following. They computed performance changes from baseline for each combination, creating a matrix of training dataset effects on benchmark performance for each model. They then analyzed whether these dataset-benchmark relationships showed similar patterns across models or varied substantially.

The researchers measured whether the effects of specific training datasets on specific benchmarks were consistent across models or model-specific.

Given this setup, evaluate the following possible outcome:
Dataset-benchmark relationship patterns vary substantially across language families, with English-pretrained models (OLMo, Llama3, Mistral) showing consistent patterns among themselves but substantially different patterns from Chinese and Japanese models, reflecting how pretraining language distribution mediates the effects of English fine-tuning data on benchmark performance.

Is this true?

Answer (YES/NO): NO